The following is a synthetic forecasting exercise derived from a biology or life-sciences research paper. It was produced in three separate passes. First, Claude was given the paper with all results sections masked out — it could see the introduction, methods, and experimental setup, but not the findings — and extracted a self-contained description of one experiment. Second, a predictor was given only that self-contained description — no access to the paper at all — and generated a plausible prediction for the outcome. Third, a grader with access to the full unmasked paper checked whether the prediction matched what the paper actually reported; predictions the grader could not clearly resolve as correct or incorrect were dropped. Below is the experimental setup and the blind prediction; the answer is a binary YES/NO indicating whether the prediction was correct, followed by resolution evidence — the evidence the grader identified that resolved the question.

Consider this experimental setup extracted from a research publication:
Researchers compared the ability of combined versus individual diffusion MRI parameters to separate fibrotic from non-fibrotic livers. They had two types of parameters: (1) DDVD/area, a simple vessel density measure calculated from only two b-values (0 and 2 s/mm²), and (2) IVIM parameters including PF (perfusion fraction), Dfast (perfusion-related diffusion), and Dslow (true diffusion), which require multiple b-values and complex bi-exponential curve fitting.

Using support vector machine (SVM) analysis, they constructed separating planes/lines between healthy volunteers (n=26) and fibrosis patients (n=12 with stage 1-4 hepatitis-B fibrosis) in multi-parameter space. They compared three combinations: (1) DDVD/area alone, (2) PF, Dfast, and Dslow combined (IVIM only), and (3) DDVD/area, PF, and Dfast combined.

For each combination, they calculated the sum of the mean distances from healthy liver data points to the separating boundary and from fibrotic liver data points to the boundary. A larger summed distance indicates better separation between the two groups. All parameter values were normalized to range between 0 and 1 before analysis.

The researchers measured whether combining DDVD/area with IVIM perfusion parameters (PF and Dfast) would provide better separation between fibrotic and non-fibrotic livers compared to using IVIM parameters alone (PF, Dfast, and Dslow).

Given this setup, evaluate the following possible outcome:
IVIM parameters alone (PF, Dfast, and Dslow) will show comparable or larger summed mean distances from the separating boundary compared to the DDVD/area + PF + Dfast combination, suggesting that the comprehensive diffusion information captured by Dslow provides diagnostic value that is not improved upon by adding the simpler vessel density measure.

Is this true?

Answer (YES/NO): NO